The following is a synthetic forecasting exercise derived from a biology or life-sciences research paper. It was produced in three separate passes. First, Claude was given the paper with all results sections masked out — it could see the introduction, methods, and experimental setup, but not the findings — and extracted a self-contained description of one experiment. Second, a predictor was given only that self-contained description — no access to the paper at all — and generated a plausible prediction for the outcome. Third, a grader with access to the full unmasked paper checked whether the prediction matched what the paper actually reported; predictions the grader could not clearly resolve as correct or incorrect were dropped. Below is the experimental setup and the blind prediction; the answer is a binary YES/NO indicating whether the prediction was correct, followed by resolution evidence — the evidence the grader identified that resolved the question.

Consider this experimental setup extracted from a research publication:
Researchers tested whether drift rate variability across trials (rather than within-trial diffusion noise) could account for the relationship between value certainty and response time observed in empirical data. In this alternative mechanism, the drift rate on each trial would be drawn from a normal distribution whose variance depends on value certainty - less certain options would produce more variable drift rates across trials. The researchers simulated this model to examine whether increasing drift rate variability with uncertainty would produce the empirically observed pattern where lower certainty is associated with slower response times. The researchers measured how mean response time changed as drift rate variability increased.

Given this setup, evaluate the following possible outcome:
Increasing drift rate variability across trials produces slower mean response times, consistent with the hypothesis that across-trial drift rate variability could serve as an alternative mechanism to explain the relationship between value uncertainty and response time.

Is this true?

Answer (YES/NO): NO